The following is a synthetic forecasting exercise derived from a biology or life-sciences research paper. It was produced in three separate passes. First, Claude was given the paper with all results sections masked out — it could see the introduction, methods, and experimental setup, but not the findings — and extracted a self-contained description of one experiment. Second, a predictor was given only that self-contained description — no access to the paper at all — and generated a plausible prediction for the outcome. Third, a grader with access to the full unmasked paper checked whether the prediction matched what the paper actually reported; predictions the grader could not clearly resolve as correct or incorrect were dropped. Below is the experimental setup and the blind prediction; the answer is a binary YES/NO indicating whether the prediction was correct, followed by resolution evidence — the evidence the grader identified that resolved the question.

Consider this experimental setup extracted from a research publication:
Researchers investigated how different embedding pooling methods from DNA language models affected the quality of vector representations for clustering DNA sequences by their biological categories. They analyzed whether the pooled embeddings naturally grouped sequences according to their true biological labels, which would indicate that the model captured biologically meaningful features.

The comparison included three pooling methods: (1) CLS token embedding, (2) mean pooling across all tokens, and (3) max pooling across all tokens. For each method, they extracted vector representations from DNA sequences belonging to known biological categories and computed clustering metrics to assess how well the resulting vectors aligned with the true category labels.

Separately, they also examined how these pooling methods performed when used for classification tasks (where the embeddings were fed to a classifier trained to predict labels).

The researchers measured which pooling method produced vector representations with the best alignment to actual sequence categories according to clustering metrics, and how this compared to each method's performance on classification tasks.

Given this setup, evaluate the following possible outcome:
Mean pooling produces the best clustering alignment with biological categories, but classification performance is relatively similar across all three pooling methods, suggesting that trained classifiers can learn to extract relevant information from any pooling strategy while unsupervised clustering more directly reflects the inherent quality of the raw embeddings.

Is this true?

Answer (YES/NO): NO